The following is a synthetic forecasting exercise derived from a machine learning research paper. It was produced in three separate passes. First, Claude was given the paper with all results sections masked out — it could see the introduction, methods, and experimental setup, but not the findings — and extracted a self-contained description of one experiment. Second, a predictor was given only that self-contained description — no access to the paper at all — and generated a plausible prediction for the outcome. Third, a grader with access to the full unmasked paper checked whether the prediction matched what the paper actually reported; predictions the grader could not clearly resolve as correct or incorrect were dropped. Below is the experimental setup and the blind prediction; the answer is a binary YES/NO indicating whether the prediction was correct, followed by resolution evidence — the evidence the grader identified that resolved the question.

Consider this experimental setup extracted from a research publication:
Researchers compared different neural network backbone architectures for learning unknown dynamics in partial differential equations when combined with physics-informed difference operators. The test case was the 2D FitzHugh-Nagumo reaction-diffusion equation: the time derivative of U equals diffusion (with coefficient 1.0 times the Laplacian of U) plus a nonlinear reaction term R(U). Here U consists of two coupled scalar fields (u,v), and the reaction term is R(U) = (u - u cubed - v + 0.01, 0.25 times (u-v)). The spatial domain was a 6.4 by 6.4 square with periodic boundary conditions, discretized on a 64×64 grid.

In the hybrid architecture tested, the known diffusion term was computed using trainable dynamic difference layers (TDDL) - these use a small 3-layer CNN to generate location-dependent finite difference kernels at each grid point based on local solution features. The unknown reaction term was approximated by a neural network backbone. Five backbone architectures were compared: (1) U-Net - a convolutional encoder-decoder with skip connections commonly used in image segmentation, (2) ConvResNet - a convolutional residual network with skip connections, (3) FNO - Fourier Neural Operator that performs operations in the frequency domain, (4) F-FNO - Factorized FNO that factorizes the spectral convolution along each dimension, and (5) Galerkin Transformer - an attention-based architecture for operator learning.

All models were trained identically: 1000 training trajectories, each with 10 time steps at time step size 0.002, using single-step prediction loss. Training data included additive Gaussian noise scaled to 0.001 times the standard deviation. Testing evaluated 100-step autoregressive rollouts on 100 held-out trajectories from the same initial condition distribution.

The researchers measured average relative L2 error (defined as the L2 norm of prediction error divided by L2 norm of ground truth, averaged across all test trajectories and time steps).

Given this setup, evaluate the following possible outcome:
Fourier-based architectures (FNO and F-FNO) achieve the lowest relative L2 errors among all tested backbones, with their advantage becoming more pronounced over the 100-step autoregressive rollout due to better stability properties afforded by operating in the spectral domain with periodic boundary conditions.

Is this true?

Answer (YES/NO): NO